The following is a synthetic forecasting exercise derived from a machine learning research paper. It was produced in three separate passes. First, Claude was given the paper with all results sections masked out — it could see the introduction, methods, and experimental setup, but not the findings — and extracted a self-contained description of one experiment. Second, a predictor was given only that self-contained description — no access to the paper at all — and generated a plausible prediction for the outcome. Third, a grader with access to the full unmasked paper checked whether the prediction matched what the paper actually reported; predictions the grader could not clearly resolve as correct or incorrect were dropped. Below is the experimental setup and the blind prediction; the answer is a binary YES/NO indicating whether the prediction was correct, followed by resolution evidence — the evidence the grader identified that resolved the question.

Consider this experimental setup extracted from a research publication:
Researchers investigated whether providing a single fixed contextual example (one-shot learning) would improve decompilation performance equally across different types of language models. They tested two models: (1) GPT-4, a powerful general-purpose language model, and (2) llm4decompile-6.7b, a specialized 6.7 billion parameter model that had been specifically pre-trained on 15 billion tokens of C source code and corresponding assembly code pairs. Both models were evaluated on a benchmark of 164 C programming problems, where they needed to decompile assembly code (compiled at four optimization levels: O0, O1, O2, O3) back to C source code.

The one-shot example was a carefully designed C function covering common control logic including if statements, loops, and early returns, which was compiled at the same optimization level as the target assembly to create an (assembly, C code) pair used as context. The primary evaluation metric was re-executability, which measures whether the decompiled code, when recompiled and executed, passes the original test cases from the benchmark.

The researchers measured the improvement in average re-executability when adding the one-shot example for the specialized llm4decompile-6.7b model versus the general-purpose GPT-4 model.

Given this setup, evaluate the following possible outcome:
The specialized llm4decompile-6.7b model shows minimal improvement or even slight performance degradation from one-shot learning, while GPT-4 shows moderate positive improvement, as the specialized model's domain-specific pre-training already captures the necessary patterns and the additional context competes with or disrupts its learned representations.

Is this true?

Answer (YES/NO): YES